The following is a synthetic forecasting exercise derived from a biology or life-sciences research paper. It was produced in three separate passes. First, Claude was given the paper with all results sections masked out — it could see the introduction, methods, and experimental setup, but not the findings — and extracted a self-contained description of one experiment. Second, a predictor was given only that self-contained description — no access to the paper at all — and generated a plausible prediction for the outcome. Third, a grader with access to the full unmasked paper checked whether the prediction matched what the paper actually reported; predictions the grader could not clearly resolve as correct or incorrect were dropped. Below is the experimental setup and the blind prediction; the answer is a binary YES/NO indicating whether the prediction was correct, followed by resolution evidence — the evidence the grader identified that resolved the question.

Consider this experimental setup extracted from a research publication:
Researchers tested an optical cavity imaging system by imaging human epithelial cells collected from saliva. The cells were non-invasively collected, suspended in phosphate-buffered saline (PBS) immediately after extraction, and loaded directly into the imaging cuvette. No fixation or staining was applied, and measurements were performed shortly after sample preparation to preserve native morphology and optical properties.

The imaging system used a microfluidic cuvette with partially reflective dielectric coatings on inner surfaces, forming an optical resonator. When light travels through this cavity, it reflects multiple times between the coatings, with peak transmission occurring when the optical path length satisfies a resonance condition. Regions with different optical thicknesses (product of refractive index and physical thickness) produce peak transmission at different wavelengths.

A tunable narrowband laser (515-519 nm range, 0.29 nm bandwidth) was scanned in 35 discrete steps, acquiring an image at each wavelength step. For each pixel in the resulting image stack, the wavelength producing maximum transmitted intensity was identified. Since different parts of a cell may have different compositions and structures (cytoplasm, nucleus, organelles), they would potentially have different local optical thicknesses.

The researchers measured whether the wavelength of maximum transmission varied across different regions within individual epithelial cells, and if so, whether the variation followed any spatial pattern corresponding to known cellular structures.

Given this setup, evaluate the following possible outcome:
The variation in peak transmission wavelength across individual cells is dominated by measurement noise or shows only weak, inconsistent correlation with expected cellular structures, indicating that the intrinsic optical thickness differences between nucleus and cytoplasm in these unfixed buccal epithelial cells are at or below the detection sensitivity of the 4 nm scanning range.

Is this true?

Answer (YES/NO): NO